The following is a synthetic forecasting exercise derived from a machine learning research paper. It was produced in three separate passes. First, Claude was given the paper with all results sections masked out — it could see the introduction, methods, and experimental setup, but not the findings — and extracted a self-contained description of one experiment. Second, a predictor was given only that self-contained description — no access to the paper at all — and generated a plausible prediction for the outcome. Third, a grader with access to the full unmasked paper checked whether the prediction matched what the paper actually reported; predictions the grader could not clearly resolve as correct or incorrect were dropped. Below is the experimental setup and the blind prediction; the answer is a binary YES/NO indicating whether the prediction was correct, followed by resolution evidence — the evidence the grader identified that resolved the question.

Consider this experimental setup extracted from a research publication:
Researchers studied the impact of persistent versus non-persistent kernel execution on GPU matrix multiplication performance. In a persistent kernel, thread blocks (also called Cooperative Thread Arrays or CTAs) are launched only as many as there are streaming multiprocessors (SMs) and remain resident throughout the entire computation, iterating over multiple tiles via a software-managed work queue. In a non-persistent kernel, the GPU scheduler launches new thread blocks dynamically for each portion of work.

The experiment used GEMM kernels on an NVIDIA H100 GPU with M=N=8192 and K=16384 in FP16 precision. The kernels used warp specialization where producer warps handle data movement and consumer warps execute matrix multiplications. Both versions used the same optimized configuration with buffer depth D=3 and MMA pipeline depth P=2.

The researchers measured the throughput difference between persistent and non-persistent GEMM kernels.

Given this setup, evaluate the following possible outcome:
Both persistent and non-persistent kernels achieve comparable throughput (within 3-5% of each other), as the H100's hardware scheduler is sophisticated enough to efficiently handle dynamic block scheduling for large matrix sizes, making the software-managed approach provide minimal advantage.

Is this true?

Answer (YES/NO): NO